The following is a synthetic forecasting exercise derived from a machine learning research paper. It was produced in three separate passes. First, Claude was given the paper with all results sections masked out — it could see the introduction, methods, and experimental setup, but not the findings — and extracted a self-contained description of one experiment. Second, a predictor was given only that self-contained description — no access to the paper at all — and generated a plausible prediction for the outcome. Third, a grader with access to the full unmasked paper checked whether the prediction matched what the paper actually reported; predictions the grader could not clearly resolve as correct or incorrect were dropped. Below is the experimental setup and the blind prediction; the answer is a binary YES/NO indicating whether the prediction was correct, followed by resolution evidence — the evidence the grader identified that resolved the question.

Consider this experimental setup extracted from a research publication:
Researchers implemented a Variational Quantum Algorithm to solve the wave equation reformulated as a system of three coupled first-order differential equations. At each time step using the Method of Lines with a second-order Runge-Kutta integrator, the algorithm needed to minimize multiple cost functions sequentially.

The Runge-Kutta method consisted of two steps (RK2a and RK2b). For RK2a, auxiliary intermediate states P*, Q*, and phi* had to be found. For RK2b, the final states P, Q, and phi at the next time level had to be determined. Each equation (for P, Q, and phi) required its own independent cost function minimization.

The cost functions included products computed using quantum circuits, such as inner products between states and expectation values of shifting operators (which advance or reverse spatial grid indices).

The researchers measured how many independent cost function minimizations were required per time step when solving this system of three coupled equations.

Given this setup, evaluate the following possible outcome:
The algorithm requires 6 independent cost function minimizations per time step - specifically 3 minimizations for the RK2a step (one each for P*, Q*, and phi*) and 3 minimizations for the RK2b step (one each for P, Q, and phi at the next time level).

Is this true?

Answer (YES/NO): YES